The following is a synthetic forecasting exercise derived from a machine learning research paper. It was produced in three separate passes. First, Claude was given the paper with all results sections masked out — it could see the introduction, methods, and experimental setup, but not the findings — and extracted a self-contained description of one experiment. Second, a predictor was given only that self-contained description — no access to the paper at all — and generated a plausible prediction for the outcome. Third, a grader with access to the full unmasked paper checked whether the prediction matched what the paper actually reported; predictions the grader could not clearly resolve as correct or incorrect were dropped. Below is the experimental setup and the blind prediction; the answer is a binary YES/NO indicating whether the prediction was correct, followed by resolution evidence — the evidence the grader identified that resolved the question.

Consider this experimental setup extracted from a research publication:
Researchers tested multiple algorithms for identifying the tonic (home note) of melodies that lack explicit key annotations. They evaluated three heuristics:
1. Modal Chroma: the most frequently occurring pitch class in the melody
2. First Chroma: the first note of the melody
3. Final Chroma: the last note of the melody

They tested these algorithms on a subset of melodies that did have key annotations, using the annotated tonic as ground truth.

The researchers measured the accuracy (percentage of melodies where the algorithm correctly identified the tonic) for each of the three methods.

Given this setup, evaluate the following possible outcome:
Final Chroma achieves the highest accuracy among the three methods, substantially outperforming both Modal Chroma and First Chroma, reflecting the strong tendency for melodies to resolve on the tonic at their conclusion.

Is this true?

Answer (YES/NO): YES